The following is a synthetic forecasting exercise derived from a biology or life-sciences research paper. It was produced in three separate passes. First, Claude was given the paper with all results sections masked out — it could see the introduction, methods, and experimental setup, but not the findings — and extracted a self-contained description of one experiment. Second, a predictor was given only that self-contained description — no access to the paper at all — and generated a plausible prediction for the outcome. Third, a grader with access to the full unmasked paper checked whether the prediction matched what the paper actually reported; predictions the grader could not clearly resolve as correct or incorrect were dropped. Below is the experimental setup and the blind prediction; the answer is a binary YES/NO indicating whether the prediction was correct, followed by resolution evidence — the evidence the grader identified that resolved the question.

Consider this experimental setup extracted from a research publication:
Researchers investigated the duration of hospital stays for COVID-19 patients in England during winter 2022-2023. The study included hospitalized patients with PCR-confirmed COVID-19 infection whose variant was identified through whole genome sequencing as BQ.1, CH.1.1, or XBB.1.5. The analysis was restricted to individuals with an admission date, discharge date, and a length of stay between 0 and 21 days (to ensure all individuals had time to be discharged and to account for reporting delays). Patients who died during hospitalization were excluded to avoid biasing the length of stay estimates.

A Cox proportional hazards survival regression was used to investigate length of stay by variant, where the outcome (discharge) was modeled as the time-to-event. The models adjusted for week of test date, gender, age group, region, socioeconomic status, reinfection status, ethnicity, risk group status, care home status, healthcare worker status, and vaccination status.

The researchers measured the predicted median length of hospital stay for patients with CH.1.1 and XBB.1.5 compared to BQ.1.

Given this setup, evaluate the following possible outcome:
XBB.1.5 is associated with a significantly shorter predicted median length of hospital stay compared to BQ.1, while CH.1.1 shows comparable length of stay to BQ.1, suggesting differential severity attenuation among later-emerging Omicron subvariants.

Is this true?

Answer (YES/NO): NO